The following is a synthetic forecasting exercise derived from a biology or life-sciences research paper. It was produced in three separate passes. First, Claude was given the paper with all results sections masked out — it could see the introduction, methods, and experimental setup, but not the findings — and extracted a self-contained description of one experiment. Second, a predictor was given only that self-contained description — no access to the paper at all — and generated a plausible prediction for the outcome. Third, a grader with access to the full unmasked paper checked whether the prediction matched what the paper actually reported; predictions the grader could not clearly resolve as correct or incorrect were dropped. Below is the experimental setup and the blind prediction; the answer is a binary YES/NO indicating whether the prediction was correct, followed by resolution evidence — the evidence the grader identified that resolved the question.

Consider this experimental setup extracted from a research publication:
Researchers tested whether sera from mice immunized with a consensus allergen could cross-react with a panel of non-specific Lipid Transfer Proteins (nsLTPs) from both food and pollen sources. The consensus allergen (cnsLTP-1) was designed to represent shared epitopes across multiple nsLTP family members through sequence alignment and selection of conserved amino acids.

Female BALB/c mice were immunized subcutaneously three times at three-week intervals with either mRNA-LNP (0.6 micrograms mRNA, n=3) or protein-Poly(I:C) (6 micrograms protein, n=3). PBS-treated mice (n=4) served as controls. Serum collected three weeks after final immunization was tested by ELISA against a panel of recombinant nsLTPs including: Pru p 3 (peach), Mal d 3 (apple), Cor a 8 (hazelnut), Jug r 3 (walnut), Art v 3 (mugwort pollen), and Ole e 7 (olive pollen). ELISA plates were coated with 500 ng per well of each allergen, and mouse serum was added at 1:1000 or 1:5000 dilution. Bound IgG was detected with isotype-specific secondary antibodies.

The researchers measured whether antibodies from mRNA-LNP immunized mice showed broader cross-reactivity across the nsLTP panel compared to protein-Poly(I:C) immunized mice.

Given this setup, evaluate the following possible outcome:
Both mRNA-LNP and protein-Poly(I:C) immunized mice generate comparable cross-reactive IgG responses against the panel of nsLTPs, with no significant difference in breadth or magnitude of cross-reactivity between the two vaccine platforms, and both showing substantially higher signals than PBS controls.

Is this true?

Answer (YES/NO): NO